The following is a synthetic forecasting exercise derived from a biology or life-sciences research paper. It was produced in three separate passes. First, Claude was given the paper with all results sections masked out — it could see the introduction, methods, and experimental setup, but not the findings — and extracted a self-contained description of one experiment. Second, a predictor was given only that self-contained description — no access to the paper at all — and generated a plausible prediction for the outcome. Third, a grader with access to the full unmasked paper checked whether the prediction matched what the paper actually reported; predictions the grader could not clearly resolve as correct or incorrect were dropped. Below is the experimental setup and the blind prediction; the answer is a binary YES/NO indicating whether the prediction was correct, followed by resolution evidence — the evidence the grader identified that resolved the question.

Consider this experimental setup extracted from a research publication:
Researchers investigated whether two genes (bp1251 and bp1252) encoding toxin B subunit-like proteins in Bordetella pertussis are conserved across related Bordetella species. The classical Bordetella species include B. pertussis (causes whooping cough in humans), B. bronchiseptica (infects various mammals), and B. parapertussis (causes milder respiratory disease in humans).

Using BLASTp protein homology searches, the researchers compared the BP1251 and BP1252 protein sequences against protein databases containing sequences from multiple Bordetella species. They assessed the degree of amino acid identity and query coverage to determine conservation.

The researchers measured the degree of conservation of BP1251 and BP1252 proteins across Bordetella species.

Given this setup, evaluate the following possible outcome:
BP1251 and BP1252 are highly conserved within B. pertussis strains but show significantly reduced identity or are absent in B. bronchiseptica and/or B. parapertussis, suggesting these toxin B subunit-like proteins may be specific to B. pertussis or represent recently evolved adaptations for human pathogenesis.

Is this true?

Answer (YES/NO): NO